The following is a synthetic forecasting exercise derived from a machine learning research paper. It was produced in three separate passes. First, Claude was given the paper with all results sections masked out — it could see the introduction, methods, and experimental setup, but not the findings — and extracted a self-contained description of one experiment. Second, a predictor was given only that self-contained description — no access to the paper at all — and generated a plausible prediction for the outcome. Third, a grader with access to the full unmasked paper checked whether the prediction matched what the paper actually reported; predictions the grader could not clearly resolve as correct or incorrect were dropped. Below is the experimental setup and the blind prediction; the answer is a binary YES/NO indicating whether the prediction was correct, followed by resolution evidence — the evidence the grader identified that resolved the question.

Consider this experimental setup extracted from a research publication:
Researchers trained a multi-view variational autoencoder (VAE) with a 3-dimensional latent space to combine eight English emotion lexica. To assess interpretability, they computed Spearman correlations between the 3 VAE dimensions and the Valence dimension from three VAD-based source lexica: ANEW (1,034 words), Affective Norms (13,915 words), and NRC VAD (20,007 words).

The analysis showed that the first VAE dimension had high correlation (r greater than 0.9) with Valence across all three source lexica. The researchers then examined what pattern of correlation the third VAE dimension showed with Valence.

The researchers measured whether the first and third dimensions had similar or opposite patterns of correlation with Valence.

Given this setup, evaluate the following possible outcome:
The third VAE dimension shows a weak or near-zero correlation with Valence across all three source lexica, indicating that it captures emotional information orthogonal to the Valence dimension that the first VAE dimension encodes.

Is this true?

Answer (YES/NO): NO